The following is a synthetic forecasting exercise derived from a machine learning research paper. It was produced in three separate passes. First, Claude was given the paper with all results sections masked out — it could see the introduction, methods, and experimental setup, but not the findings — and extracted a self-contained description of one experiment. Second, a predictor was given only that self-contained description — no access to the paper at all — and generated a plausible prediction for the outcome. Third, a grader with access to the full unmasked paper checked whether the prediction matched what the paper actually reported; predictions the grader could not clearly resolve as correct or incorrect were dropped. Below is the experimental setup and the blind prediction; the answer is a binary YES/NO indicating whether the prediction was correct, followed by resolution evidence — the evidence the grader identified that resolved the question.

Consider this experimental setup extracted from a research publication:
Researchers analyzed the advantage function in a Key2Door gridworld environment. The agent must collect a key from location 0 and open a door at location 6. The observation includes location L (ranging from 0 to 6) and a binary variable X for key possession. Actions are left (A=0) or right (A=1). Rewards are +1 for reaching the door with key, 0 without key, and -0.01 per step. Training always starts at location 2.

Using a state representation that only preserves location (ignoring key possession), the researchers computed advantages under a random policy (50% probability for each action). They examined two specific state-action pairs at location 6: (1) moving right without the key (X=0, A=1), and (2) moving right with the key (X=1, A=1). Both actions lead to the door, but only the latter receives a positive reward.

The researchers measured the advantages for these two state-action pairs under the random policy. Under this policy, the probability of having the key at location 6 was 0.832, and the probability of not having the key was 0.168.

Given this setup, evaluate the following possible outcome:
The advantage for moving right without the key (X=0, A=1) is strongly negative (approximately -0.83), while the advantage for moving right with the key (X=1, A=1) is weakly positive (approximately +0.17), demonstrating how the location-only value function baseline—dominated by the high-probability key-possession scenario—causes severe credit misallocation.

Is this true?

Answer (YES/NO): NO